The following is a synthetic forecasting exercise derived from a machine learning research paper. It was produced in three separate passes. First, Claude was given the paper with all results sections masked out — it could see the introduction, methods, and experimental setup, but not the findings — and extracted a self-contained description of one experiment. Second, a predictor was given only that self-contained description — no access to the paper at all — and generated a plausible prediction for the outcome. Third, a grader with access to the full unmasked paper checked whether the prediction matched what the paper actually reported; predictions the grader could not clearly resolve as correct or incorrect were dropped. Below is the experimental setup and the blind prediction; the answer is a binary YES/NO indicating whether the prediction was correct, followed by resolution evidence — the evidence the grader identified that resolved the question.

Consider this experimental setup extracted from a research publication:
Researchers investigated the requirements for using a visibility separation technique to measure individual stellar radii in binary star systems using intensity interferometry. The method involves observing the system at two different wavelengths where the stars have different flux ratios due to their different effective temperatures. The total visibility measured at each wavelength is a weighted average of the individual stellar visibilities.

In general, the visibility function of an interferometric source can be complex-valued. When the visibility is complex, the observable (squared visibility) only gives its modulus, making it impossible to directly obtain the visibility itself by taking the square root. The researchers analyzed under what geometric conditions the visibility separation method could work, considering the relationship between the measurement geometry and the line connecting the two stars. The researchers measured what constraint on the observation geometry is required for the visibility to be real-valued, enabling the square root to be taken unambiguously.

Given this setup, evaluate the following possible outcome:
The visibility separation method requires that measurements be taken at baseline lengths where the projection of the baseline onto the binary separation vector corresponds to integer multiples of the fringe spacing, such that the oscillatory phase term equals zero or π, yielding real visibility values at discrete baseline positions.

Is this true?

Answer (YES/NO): NO